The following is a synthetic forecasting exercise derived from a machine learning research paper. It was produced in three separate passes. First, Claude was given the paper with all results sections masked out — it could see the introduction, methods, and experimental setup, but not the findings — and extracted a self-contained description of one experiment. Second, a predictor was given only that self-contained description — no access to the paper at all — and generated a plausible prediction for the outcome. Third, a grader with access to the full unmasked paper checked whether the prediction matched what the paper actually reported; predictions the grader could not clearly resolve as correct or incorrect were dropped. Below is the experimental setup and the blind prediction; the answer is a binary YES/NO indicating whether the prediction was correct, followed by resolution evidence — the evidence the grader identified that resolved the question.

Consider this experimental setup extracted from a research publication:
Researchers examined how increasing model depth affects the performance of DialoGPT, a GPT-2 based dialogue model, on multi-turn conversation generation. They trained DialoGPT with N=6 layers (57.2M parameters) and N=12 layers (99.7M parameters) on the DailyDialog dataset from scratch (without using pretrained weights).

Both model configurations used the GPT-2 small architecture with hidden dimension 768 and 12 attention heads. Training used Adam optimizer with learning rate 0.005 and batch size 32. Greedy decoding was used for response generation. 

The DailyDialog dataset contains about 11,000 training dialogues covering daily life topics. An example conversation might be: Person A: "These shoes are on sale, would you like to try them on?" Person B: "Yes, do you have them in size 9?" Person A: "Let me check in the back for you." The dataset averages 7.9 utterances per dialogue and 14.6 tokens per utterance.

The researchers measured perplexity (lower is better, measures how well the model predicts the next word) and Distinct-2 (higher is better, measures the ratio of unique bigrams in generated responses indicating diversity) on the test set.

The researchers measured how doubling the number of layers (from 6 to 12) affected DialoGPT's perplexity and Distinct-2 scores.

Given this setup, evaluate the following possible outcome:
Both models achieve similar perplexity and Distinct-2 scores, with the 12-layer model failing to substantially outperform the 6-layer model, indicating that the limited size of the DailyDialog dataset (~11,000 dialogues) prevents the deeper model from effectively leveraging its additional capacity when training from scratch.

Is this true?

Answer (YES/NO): NO